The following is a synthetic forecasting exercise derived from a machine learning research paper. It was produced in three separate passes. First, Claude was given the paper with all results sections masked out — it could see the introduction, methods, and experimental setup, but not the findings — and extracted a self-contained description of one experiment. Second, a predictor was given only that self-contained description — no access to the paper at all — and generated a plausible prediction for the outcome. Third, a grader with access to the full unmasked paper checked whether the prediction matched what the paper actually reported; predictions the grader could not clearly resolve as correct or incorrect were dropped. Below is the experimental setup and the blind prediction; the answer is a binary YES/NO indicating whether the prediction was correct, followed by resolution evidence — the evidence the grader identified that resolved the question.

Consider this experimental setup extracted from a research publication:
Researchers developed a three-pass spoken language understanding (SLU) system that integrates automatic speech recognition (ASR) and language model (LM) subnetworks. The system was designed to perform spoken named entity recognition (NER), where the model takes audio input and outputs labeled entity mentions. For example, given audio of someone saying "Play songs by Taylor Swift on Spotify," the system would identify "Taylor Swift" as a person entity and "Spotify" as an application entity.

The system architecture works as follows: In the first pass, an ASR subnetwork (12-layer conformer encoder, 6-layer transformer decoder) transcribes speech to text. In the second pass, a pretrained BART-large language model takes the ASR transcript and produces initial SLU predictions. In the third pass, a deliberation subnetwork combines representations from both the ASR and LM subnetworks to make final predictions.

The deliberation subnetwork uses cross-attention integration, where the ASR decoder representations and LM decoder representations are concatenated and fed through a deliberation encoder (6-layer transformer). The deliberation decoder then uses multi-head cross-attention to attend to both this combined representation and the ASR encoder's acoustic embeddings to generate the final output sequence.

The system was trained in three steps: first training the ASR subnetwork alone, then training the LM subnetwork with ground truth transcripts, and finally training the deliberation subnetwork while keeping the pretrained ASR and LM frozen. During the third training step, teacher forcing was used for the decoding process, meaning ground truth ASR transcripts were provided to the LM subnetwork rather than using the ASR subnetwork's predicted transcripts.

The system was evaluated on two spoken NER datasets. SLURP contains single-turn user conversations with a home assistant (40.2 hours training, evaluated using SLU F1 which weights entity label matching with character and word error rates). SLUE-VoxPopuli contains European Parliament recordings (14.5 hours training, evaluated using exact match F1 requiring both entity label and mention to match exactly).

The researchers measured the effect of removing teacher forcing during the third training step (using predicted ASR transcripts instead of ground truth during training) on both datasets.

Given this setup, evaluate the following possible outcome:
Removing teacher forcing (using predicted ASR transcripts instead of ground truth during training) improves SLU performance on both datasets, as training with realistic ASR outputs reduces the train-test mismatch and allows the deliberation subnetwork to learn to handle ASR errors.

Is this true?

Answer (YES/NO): NO